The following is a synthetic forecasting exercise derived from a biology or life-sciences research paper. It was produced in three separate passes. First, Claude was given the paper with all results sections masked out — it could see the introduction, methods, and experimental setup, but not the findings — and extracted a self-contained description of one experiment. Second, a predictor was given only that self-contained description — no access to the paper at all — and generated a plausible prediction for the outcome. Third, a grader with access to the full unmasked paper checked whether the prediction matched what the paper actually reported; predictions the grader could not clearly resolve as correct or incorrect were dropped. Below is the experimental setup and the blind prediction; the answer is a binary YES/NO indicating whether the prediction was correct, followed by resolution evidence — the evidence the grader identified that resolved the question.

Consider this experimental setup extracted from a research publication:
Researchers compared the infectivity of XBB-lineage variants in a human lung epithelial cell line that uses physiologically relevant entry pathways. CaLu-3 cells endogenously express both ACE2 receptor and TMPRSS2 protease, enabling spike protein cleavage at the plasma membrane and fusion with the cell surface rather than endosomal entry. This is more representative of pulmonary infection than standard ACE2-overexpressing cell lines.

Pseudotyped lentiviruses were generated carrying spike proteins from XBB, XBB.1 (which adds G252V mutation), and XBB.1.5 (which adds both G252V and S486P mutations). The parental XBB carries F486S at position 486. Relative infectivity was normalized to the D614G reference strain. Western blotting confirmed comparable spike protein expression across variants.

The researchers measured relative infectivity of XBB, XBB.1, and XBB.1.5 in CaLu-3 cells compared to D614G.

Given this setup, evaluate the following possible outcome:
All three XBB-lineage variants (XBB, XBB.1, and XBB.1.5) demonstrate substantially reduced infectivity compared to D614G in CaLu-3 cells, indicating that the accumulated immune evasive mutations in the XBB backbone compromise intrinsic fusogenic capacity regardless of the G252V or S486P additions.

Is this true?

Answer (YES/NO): NO